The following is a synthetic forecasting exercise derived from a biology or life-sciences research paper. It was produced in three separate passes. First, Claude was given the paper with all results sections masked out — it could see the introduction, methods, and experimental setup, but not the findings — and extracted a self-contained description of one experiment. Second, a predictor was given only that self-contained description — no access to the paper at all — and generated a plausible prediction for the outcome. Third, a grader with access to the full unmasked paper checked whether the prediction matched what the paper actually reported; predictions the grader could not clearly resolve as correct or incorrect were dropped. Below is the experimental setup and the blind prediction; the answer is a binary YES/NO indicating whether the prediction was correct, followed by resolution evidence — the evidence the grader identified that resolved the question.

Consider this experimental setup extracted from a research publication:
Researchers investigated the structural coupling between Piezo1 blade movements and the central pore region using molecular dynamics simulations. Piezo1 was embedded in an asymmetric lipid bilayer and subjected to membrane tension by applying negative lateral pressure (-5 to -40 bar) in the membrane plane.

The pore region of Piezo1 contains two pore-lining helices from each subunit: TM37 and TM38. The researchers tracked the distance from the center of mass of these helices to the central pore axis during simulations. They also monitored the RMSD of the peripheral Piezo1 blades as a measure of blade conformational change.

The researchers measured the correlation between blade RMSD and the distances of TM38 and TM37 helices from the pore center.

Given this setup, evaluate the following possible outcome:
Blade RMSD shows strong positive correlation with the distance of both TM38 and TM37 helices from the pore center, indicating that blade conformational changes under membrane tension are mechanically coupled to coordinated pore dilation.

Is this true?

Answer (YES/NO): YES